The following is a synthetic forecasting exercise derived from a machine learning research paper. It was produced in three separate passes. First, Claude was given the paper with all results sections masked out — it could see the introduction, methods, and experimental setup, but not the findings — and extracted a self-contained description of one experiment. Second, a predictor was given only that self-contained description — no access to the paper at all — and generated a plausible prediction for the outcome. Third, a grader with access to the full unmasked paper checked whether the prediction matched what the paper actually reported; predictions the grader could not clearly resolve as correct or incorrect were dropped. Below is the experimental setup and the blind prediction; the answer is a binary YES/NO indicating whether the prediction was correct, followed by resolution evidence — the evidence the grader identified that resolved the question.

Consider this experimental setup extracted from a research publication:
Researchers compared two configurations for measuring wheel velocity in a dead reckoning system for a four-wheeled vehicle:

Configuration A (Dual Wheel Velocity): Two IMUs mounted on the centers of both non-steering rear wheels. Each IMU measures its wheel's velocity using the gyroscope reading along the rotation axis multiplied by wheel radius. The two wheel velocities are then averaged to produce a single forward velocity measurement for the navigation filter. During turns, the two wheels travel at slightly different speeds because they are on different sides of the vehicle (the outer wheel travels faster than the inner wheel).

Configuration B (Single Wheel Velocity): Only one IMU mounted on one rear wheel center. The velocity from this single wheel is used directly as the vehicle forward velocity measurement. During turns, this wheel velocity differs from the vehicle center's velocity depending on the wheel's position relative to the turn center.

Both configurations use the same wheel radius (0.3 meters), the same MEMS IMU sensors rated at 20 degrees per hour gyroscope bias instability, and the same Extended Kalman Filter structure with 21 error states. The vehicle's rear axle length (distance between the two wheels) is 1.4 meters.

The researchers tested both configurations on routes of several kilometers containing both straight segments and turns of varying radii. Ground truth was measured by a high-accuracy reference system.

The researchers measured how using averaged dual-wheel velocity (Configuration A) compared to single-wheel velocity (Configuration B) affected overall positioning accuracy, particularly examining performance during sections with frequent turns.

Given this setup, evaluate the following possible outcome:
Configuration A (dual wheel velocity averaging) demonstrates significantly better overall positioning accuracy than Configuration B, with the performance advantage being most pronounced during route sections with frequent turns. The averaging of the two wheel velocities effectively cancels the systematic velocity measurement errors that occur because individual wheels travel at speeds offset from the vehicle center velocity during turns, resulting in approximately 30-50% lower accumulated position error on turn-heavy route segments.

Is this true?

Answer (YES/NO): NO